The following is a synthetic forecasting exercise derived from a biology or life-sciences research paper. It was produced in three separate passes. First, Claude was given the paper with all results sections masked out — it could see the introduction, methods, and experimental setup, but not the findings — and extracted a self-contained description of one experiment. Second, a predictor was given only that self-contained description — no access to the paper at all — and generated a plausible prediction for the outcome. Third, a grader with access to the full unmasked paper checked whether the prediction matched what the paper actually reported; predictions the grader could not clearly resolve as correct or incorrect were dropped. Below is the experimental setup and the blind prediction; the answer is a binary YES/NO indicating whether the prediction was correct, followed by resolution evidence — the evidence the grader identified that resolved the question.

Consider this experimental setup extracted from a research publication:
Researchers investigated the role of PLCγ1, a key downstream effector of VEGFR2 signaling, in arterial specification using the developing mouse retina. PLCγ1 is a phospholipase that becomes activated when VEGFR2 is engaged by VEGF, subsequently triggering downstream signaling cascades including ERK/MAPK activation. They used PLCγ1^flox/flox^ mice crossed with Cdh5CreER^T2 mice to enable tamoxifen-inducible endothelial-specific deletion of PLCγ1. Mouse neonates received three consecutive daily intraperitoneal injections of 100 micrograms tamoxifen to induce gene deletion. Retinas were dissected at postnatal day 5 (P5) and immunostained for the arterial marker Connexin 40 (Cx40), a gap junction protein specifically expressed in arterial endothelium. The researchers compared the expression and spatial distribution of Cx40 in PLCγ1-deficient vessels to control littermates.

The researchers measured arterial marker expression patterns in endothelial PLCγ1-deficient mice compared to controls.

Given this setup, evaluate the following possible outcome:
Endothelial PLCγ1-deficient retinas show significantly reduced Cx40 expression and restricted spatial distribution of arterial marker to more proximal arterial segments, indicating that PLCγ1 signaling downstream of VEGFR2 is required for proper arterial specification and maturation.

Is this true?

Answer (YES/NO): NO